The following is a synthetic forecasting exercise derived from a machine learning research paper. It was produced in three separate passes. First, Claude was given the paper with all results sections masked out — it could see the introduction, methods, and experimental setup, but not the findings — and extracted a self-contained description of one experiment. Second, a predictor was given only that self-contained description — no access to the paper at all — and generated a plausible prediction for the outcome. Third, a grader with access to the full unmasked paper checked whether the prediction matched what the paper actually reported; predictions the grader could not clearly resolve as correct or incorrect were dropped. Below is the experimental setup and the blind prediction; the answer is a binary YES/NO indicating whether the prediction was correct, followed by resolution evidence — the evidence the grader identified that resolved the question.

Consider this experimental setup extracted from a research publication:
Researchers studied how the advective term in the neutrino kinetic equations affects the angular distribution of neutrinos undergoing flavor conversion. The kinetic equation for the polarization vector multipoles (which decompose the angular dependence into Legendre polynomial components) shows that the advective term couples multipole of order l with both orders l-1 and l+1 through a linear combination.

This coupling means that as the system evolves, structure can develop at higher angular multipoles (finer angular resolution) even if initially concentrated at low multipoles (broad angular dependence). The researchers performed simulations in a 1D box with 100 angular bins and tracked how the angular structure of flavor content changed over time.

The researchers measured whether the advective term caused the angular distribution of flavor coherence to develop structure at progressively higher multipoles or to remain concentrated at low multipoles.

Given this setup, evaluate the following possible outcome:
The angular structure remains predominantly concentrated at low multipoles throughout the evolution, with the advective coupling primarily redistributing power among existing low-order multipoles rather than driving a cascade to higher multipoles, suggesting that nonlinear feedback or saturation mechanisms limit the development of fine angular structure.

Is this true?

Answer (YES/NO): NO